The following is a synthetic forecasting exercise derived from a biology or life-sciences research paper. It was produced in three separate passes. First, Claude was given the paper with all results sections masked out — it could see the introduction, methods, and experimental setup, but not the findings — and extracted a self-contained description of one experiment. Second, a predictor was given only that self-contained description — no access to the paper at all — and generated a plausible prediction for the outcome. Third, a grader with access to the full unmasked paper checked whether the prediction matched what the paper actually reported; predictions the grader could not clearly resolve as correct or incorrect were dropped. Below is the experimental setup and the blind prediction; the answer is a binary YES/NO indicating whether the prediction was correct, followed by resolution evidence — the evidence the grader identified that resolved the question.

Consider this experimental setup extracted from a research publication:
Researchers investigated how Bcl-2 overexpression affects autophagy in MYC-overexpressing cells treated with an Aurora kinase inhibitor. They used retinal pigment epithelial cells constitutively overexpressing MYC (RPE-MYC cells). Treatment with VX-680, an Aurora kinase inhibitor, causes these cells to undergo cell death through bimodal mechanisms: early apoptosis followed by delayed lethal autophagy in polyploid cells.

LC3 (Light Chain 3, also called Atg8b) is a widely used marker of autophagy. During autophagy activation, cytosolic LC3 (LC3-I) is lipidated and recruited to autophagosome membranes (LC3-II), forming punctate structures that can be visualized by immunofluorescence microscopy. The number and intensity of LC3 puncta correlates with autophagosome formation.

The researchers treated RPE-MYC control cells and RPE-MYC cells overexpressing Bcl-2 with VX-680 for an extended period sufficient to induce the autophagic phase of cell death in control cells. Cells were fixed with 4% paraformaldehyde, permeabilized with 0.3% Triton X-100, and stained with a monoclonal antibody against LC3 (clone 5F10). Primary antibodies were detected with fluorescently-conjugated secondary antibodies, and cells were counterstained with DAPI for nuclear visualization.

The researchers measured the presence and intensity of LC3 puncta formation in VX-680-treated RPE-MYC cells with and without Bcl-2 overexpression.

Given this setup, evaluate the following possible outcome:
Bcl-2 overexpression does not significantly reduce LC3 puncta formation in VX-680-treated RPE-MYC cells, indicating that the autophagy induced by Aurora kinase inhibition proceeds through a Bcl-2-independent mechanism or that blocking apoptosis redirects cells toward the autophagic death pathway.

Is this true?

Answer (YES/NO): NO